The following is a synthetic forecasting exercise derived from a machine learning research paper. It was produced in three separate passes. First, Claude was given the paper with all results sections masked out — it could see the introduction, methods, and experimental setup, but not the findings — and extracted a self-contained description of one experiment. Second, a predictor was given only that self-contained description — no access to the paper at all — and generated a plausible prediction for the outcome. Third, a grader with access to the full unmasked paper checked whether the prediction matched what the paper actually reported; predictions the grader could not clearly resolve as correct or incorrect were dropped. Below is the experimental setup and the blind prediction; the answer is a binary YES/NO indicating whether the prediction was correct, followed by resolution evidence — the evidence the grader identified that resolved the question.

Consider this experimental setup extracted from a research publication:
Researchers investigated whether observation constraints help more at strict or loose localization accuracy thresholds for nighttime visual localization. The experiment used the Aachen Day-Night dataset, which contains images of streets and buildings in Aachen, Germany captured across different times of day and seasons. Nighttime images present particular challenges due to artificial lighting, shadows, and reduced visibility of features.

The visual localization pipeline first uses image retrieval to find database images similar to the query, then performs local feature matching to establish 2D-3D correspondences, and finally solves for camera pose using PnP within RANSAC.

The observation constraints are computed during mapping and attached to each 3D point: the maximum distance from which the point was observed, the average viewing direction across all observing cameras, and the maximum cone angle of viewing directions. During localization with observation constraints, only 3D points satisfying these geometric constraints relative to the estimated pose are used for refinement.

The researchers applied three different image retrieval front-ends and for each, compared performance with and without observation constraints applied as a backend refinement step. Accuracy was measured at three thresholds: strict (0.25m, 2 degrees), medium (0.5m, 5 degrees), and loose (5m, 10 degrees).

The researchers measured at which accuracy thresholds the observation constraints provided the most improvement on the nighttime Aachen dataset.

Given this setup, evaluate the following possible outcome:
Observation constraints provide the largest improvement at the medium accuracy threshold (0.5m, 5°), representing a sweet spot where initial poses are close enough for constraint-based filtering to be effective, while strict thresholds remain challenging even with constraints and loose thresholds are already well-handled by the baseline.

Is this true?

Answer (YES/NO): YES